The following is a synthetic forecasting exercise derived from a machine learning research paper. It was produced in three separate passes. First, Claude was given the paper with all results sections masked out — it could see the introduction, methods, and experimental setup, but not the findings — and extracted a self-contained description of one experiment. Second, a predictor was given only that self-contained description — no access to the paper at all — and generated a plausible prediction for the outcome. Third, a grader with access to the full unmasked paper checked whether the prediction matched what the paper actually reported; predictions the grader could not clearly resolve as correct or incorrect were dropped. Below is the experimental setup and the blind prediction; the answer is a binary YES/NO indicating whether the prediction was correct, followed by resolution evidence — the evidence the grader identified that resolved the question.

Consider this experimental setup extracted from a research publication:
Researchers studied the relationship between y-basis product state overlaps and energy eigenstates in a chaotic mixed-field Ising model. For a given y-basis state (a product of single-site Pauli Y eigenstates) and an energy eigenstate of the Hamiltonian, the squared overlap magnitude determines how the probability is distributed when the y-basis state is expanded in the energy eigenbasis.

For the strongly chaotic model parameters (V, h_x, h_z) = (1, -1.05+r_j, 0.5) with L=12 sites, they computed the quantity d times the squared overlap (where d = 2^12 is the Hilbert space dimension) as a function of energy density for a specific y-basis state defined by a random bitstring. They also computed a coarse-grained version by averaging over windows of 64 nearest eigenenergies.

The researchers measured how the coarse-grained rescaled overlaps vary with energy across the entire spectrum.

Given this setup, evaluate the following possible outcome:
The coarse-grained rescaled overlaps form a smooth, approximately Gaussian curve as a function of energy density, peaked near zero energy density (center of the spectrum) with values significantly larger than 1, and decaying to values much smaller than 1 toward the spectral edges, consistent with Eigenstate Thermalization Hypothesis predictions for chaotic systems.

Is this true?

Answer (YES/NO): NO